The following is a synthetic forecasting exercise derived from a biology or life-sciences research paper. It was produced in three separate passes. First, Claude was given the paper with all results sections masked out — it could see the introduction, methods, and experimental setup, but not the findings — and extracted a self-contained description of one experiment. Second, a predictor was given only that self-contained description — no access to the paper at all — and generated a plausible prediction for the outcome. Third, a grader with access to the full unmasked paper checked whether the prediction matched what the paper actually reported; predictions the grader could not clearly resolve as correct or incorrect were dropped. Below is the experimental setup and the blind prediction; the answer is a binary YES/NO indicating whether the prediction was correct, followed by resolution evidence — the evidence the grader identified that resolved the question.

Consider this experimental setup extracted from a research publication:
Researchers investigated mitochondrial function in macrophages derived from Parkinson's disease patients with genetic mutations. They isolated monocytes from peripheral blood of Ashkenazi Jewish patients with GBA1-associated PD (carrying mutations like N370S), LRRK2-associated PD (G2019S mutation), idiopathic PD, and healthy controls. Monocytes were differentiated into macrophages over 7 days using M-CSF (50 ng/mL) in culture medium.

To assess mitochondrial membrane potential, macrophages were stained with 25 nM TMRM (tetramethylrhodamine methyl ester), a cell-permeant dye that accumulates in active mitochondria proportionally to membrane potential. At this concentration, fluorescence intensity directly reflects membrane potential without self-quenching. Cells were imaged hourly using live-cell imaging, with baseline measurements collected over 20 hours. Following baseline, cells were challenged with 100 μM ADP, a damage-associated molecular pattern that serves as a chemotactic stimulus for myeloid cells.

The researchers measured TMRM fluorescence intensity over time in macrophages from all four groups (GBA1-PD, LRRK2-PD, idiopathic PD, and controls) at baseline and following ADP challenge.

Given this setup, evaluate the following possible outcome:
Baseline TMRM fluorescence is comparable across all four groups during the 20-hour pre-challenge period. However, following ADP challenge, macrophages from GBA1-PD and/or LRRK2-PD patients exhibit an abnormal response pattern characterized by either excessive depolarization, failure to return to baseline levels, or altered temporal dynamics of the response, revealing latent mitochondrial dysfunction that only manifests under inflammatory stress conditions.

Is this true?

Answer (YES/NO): NO